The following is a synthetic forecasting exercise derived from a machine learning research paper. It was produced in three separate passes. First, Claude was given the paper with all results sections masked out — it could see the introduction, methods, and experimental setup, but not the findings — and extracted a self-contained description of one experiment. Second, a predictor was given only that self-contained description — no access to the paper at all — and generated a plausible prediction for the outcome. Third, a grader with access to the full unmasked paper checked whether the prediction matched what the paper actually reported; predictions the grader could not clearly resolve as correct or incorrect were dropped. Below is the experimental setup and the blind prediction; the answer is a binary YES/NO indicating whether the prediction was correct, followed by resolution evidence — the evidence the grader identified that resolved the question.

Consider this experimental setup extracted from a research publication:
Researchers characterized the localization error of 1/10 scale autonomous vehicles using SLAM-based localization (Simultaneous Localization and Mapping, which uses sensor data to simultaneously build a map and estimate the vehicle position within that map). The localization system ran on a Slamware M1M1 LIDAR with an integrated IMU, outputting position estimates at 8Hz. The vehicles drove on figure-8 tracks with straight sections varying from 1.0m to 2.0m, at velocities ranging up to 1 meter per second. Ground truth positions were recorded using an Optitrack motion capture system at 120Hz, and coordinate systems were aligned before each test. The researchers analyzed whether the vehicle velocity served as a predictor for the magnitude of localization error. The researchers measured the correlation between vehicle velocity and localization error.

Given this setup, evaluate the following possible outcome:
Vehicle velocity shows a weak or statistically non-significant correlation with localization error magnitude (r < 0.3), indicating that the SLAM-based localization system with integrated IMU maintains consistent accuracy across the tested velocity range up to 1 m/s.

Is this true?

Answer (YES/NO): NO